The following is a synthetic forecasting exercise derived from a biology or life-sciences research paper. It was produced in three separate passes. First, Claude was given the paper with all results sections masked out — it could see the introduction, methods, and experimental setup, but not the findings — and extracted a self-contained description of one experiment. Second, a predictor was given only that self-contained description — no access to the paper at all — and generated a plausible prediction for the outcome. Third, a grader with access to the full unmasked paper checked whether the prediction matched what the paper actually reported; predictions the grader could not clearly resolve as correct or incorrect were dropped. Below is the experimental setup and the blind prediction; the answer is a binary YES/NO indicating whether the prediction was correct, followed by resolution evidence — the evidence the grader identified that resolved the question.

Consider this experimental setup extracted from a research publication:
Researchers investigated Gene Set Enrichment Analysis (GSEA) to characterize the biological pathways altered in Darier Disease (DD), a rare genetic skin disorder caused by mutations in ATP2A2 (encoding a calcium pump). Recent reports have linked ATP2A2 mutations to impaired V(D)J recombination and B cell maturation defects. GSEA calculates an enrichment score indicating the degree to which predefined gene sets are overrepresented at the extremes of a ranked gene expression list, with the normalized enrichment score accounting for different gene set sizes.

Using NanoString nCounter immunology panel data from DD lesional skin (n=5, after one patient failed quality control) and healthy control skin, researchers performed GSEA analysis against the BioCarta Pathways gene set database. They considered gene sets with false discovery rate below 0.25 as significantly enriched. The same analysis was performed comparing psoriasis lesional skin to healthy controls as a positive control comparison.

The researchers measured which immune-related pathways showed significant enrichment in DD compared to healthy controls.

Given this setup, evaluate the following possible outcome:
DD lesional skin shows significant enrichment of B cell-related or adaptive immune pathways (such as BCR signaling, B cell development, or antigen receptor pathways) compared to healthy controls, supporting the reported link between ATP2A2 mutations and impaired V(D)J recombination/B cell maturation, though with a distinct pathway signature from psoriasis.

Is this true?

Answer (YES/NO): NO